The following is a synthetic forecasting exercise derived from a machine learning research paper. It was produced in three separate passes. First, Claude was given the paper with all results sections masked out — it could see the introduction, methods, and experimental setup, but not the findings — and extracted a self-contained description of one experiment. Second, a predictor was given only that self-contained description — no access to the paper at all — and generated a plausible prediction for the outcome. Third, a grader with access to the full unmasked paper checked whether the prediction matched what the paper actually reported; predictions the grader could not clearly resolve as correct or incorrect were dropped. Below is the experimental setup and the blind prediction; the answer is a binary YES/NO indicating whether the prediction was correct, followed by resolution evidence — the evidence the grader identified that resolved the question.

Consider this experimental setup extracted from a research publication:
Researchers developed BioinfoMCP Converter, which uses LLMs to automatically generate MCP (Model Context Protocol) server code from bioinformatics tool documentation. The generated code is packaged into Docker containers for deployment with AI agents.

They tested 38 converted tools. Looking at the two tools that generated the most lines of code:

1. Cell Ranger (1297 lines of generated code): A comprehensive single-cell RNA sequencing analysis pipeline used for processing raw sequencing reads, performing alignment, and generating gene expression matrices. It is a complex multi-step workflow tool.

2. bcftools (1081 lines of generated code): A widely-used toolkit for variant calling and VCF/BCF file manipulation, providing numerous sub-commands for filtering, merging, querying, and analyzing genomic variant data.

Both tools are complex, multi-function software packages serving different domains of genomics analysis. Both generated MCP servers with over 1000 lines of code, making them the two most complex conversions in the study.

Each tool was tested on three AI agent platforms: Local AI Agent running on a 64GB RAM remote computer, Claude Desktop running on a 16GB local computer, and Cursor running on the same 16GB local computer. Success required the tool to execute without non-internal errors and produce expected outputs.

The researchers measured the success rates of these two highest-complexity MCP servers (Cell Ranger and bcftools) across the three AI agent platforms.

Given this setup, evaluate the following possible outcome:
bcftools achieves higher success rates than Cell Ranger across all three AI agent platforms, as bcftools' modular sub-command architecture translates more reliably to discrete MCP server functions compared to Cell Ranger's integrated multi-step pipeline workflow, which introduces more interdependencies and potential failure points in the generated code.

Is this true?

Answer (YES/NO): YES